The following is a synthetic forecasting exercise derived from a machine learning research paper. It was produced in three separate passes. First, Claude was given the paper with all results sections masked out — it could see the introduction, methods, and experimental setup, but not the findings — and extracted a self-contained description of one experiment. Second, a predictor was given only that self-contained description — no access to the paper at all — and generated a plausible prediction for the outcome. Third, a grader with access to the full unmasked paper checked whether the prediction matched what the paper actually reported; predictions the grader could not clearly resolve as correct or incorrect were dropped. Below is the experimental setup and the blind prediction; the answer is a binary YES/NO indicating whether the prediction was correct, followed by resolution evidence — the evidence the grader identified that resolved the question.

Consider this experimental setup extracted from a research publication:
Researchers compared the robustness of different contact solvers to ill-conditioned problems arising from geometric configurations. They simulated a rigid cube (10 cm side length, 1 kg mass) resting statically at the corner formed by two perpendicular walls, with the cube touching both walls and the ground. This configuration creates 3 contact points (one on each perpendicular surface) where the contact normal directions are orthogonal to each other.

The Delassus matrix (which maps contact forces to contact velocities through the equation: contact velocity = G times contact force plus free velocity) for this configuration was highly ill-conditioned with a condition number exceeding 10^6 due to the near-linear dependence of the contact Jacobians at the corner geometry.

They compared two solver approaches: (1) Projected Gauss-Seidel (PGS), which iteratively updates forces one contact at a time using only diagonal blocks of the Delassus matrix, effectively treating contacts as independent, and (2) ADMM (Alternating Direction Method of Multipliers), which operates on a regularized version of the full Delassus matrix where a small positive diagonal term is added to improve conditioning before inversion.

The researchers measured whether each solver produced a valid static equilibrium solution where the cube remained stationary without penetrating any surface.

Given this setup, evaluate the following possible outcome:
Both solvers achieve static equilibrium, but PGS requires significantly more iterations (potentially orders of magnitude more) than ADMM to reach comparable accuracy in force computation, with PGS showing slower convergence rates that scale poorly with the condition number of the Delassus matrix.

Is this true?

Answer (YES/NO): NO